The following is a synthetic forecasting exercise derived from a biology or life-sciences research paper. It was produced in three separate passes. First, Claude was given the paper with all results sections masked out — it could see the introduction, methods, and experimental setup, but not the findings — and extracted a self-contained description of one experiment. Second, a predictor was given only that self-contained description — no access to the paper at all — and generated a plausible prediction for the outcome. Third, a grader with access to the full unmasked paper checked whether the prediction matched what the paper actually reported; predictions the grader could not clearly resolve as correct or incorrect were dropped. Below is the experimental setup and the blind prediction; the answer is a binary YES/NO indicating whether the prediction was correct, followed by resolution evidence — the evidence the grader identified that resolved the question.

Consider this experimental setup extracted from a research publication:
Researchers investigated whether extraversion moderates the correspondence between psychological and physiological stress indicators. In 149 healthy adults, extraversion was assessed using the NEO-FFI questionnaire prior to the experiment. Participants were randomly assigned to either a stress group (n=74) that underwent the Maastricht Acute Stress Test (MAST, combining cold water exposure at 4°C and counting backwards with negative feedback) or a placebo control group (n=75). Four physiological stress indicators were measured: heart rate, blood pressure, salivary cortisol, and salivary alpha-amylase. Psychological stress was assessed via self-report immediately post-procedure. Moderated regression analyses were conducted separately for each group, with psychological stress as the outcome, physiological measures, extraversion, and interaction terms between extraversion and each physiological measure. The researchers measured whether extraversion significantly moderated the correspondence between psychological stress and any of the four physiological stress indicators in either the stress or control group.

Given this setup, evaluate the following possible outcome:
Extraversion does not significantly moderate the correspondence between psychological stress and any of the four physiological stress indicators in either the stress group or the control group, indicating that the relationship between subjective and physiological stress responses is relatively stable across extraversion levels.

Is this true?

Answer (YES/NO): YES